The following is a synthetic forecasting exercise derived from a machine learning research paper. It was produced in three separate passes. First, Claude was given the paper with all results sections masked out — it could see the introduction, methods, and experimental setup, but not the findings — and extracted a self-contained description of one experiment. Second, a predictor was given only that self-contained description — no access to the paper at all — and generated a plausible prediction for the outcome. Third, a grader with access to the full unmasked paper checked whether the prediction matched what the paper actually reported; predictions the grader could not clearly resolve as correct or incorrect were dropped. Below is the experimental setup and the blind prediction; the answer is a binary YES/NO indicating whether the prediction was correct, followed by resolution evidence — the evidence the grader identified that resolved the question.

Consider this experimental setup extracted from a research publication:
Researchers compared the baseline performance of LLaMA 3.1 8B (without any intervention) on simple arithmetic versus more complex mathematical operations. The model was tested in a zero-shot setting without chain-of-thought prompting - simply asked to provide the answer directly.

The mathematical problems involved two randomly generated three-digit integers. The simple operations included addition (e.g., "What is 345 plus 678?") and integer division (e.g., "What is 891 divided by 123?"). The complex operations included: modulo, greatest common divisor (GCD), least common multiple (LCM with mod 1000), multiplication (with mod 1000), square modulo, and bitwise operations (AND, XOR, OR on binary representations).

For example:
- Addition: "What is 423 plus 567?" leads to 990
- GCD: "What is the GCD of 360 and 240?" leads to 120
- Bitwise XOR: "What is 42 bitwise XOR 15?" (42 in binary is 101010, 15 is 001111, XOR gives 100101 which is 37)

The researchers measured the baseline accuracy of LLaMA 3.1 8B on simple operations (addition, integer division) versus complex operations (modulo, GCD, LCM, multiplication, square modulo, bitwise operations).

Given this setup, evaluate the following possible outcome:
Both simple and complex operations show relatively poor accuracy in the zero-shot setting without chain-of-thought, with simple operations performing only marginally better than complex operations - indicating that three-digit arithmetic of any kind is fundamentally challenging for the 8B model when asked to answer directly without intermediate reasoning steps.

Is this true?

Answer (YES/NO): NO